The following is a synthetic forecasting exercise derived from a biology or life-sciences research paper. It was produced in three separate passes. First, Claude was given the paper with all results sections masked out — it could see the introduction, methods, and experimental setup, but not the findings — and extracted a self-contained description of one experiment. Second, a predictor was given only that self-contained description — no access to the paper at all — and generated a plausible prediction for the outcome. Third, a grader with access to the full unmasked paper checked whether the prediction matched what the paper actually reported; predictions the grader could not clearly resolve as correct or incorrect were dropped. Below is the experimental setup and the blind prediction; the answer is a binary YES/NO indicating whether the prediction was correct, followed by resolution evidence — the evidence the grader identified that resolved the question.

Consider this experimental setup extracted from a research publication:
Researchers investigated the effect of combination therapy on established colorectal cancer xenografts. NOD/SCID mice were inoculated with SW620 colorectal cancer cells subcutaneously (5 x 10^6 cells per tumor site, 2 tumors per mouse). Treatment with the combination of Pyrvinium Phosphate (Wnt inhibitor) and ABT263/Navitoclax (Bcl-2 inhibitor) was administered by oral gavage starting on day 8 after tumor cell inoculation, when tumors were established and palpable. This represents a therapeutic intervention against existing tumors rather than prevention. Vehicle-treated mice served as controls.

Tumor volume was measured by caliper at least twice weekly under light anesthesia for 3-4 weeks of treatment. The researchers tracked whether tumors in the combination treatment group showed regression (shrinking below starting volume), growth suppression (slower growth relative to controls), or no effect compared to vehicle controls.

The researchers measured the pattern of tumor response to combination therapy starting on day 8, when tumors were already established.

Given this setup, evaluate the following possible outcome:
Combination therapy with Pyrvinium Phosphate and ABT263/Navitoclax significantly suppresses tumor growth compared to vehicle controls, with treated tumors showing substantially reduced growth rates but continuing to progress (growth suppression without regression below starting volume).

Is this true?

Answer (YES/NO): YES